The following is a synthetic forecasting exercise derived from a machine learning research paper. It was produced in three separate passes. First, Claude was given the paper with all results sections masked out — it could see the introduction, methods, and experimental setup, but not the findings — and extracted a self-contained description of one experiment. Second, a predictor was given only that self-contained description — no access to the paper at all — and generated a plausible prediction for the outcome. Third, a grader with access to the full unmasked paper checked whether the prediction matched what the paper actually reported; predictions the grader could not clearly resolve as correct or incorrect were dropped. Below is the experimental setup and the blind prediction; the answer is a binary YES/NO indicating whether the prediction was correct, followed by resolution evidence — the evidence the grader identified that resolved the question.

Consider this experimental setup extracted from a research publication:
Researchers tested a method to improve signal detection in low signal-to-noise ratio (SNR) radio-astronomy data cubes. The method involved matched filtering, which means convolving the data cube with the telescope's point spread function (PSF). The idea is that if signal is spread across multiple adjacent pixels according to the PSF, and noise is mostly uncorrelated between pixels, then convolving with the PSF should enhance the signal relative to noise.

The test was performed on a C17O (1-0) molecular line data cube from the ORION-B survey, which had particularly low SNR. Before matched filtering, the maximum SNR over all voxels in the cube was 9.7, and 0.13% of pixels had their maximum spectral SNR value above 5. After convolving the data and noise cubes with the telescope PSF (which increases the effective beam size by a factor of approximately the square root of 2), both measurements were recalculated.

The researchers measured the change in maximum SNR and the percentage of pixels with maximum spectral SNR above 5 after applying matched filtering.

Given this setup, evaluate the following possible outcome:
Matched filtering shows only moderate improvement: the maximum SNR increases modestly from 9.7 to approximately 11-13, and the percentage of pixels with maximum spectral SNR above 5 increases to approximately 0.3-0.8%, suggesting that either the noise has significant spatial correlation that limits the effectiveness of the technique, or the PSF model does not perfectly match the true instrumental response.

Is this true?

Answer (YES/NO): NO